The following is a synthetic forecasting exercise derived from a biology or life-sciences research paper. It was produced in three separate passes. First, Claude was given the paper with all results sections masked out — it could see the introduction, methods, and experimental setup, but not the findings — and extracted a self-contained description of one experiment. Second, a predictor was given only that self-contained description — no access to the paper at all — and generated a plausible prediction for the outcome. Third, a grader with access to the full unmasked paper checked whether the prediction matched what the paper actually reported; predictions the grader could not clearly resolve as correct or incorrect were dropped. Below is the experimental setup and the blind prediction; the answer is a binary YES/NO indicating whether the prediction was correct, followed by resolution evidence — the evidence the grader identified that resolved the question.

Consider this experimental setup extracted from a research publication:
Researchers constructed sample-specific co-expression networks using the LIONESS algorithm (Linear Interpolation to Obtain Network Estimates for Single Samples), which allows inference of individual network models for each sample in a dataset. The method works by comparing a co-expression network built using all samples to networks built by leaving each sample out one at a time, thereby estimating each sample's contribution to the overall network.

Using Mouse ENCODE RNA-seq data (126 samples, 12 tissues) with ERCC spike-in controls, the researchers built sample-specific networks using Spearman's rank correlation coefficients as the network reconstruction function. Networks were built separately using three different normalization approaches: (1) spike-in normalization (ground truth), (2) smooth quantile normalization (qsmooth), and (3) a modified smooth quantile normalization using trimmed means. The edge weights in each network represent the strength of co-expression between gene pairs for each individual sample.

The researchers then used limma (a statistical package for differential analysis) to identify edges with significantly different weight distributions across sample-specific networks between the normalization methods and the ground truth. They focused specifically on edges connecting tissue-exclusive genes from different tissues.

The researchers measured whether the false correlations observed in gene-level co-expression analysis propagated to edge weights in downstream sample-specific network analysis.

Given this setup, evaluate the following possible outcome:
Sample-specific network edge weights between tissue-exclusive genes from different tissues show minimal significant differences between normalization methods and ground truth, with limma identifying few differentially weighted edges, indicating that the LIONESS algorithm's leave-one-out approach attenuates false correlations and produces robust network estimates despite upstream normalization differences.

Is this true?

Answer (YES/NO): NO